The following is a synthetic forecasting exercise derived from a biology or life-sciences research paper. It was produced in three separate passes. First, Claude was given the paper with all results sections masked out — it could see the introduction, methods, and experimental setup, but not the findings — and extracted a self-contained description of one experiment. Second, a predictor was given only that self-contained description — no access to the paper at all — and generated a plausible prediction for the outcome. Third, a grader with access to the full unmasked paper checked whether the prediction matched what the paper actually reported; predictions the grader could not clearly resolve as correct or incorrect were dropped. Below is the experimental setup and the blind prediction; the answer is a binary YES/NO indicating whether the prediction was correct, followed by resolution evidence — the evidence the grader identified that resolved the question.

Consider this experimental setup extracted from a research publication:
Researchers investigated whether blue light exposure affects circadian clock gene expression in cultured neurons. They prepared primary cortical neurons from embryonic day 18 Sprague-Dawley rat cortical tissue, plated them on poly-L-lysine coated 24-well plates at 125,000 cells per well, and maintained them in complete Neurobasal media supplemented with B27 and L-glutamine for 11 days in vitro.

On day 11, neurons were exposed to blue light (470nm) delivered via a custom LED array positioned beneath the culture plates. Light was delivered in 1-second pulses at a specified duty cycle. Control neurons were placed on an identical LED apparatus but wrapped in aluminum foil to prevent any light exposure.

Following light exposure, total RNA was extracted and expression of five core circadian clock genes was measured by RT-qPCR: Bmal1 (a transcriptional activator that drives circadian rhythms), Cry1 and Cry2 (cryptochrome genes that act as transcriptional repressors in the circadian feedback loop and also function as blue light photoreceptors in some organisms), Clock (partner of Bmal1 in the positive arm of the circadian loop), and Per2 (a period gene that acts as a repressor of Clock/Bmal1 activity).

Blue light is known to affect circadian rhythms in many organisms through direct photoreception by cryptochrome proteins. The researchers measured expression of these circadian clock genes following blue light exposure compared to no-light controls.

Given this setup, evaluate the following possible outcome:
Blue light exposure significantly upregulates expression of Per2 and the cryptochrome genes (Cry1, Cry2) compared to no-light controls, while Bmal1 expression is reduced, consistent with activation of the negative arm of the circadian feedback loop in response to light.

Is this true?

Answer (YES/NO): NO